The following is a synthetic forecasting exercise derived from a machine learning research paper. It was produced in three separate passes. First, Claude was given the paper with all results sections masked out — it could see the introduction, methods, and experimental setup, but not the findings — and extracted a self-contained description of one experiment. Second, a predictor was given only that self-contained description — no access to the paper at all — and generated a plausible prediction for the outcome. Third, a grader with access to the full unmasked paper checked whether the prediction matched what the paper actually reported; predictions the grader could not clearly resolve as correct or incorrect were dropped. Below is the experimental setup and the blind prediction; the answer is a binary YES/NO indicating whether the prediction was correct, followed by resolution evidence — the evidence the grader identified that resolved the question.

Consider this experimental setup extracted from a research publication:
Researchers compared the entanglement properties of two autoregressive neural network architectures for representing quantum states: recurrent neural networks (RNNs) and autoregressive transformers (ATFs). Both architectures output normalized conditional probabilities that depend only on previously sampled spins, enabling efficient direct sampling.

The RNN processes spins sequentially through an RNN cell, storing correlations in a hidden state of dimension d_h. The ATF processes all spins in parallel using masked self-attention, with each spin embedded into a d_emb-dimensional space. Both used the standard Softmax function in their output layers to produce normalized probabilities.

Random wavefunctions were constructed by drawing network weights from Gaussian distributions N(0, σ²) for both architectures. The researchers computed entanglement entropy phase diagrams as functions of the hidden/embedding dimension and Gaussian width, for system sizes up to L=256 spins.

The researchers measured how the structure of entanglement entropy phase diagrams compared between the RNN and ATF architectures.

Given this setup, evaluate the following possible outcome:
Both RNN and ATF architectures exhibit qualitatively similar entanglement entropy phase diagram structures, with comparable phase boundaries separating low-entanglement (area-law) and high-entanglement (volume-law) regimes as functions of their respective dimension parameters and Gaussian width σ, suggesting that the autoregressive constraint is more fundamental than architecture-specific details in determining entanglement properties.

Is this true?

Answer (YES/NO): NO